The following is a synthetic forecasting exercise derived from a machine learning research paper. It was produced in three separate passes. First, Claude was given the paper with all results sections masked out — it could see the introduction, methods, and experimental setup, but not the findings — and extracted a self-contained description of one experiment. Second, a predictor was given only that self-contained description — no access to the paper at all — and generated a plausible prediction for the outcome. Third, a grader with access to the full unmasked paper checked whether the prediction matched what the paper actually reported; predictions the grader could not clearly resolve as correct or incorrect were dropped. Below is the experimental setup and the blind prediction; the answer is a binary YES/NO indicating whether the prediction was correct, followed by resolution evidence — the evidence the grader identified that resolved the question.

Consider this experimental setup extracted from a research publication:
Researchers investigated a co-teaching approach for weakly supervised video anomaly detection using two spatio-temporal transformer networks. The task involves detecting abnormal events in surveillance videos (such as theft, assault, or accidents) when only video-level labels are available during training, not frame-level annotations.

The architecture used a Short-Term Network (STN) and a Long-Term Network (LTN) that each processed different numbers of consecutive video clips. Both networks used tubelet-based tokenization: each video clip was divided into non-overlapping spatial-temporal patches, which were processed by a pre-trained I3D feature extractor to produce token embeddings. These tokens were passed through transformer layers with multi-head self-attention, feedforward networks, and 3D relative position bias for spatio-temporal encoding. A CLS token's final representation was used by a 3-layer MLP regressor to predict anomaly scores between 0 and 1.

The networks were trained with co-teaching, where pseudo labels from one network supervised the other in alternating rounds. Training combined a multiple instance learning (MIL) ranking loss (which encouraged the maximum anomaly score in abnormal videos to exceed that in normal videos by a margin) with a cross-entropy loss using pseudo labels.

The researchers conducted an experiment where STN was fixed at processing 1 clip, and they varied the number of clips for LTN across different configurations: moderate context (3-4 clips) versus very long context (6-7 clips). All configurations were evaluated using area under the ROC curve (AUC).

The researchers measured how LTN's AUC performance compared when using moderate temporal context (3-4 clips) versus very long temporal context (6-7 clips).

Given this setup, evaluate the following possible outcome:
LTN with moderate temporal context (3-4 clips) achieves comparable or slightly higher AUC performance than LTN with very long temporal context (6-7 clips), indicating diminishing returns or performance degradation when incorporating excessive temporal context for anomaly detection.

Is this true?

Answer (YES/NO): YES